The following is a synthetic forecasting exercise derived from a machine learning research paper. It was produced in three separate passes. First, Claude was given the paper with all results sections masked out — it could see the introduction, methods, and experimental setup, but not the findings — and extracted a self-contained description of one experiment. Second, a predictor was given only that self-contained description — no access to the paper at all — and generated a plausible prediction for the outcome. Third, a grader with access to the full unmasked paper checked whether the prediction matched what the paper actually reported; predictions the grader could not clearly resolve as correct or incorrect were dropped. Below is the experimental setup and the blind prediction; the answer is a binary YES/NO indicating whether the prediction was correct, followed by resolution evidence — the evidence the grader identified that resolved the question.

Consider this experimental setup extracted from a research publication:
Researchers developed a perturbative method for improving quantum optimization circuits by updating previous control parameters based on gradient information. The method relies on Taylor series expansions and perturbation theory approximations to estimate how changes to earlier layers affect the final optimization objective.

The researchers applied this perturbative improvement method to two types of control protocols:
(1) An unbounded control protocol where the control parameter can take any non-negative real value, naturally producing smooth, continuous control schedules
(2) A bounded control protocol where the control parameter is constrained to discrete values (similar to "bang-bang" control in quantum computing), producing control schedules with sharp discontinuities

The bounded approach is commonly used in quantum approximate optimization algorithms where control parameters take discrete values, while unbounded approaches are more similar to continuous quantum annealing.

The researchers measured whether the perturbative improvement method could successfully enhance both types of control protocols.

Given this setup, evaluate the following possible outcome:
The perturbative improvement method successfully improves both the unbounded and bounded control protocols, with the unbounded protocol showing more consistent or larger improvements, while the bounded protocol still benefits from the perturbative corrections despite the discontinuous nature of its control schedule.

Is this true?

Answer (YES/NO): NO